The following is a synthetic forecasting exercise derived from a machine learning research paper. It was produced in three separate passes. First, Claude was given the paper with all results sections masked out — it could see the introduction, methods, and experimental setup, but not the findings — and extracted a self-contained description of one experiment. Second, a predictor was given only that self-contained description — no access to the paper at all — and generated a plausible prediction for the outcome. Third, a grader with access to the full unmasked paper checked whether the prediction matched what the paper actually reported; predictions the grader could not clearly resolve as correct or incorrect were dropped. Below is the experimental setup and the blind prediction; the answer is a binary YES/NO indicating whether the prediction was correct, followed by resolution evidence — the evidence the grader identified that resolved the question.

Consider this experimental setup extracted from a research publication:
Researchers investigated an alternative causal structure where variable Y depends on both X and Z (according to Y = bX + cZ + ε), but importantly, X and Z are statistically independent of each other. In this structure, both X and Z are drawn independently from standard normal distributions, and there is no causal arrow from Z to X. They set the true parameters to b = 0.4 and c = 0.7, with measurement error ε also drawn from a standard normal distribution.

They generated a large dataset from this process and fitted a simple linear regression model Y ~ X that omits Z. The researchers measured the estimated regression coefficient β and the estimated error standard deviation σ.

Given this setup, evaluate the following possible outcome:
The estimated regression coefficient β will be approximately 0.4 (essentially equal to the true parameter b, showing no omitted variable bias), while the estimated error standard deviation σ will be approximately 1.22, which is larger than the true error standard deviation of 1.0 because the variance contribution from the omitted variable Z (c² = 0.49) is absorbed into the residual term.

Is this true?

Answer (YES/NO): YES